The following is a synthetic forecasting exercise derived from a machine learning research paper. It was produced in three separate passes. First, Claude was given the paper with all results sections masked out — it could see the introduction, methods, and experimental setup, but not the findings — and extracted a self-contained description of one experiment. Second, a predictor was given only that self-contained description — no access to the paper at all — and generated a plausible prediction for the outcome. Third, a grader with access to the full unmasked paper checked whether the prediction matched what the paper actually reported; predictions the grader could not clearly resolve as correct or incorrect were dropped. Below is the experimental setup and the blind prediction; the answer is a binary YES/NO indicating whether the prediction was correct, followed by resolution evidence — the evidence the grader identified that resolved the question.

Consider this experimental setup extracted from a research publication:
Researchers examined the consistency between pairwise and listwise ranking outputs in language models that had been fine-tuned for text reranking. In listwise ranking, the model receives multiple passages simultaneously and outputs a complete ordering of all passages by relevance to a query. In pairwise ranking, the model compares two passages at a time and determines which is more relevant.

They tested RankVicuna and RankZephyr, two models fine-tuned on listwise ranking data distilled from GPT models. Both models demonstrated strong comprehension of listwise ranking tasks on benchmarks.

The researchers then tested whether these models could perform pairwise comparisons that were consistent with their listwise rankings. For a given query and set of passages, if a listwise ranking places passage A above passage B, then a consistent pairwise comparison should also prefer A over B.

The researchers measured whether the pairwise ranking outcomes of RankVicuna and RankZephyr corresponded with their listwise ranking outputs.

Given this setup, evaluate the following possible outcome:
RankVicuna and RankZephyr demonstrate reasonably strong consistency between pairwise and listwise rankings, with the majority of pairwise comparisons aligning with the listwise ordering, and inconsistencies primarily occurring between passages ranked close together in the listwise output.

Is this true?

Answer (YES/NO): NO